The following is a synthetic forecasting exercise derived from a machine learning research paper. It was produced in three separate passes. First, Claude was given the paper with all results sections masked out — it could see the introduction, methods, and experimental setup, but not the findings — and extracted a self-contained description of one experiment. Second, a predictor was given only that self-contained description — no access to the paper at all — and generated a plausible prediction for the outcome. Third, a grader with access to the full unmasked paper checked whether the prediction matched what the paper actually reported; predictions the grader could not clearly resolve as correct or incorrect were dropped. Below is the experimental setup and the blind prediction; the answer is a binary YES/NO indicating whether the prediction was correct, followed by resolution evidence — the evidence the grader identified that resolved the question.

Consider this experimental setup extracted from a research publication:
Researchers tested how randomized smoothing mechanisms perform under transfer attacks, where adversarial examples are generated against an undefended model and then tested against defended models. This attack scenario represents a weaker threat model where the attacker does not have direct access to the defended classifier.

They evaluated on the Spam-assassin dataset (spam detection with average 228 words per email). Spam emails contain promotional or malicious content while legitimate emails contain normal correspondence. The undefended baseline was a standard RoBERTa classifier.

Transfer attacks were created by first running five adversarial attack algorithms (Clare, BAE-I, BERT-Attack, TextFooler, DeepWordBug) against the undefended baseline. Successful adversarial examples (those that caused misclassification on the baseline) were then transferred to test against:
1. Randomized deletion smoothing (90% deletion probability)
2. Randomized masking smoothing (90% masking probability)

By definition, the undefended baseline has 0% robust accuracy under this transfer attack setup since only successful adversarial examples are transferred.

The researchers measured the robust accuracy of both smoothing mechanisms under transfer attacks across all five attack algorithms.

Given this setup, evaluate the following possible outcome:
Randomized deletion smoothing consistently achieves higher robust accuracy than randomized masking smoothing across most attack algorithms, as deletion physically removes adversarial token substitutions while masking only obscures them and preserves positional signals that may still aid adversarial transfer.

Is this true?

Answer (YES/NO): NO